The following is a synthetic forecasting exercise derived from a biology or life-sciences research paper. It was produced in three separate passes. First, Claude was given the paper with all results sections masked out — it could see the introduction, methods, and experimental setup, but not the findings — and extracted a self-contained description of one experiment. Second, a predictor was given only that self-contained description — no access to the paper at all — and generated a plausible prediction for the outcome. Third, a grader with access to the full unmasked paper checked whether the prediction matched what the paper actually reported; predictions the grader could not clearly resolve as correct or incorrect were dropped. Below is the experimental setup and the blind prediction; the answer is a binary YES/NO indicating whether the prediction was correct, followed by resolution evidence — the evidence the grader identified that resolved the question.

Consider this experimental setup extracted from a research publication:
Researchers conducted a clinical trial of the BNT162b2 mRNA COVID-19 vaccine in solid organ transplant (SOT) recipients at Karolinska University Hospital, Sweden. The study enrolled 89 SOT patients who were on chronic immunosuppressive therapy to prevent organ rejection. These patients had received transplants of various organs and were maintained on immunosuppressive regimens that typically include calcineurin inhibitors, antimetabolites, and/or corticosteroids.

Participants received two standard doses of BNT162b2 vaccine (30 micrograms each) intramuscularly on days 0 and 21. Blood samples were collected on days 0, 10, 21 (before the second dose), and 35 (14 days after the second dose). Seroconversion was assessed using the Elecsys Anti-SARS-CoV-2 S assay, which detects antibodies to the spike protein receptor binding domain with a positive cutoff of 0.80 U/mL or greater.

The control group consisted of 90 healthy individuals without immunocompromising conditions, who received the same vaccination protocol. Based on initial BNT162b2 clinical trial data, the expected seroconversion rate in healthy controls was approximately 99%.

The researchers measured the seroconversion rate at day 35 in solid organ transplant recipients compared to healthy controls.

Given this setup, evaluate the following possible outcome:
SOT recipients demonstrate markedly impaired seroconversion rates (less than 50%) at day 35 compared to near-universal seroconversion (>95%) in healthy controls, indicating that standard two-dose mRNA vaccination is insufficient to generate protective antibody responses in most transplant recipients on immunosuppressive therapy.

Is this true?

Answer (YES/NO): YES